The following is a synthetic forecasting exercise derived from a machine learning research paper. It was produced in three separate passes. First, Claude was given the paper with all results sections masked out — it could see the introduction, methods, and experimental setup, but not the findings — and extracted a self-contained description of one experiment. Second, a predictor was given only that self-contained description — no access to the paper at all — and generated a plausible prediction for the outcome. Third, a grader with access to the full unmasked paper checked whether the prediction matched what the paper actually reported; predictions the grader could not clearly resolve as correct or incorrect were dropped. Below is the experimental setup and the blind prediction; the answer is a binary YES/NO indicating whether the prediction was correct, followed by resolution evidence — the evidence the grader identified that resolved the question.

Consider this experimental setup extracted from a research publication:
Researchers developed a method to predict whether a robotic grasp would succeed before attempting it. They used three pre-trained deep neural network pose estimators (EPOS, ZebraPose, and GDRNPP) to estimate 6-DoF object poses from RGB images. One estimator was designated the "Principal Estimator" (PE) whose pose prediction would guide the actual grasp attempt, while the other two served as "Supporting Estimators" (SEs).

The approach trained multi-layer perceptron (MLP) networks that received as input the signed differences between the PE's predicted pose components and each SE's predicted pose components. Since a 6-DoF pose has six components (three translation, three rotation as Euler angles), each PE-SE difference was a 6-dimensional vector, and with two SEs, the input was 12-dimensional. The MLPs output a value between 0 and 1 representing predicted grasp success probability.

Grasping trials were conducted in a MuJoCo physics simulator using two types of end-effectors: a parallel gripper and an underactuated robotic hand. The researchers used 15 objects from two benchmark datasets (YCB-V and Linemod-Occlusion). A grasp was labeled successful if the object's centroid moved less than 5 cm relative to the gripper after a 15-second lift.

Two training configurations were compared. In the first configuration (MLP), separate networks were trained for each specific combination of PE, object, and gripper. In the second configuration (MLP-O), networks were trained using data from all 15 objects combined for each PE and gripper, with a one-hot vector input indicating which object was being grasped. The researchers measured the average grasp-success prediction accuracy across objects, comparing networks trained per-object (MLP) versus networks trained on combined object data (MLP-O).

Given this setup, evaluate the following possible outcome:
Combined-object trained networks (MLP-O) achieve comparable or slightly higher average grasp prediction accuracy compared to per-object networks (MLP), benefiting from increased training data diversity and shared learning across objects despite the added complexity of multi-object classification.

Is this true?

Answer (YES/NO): YES